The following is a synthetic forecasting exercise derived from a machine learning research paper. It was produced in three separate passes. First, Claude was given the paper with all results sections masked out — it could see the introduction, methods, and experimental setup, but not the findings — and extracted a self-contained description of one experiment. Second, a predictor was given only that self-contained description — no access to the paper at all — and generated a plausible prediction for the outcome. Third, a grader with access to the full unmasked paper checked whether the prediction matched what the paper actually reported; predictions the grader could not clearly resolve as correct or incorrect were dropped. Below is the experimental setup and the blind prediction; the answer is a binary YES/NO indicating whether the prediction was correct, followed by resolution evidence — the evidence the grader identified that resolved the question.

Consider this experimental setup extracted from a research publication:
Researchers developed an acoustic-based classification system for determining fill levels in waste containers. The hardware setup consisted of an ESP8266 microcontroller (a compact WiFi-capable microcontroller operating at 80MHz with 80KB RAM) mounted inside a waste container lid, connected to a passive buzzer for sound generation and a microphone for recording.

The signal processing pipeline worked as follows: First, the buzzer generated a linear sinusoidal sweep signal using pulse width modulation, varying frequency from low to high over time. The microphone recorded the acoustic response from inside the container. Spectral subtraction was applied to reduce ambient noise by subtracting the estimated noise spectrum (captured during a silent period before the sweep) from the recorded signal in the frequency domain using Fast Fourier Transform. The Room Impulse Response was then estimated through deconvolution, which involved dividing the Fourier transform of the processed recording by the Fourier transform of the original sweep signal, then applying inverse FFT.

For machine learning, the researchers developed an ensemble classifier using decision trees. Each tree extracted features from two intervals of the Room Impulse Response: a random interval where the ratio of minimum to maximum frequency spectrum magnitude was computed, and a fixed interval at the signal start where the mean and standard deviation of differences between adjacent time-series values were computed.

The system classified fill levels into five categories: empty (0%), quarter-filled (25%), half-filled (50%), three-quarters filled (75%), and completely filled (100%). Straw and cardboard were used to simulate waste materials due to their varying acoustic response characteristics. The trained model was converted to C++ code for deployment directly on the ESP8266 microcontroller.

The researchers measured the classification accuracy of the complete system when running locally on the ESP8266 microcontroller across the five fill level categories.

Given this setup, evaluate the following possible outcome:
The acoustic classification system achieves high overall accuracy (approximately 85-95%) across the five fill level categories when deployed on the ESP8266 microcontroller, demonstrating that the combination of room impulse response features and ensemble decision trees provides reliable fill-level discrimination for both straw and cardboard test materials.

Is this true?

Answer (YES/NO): YES